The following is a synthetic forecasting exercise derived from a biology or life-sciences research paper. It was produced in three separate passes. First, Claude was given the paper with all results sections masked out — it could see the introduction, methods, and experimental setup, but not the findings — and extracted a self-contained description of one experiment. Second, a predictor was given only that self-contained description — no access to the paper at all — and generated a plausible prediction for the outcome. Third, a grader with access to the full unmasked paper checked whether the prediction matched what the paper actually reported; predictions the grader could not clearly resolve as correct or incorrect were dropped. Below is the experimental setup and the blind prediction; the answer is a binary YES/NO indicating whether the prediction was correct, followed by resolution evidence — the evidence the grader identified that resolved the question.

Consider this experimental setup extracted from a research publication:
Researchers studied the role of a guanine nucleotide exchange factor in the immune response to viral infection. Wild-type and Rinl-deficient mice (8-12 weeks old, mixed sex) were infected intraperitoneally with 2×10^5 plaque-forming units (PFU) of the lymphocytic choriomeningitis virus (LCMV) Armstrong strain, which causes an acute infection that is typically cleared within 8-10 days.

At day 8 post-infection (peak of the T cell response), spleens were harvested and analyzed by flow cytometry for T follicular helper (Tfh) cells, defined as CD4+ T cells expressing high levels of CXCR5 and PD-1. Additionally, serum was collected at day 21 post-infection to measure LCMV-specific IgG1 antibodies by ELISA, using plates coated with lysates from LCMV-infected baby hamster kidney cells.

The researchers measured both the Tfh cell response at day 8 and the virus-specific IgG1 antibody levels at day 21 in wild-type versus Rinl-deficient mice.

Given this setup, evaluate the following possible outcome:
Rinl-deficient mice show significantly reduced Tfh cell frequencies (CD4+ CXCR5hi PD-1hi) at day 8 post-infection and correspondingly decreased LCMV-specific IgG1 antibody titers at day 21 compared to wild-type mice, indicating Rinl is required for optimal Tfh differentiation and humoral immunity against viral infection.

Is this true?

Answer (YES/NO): NO